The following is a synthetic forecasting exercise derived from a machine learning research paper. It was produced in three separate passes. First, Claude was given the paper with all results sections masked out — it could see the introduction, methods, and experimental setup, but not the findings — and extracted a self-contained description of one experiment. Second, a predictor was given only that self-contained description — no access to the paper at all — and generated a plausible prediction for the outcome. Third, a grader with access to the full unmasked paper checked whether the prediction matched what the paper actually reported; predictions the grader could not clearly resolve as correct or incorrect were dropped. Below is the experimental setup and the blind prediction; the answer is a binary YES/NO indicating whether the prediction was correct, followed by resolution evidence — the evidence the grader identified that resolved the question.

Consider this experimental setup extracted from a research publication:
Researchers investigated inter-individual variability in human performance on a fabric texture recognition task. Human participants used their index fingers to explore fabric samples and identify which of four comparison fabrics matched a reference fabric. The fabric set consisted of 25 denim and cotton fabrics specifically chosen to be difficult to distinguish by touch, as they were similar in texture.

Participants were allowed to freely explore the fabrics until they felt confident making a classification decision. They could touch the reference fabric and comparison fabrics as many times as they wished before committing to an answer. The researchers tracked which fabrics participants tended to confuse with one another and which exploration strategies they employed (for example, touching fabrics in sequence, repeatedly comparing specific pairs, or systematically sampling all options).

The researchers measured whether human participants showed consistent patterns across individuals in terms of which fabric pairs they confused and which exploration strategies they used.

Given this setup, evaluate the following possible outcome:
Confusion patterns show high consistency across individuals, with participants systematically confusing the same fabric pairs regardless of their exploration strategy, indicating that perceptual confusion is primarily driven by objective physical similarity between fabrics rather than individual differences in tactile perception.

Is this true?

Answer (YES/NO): NO